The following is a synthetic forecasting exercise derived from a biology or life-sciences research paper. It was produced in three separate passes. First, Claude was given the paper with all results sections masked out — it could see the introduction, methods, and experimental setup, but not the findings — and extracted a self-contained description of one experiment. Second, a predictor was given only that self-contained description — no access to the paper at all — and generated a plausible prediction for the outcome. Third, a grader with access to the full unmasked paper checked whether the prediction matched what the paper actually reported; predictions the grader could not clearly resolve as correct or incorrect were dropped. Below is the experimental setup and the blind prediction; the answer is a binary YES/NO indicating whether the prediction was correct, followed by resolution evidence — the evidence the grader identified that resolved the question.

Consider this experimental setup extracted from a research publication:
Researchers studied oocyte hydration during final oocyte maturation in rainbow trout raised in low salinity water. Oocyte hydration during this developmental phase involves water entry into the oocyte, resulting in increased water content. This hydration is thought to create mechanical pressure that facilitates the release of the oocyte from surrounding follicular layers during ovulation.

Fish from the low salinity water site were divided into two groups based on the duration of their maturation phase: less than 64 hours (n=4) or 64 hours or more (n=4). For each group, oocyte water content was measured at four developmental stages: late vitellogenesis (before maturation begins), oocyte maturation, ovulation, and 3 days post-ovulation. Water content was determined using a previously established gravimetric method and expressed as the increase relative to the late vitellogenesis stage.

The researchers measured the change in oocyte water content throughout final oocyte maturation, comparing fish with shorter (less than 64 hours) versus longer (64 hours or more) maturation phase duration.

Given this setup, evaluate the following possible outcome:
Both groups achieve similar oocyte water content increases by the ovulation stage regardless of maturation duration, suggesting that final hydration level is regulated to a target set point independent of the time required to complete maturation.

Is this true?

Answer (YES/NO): NO